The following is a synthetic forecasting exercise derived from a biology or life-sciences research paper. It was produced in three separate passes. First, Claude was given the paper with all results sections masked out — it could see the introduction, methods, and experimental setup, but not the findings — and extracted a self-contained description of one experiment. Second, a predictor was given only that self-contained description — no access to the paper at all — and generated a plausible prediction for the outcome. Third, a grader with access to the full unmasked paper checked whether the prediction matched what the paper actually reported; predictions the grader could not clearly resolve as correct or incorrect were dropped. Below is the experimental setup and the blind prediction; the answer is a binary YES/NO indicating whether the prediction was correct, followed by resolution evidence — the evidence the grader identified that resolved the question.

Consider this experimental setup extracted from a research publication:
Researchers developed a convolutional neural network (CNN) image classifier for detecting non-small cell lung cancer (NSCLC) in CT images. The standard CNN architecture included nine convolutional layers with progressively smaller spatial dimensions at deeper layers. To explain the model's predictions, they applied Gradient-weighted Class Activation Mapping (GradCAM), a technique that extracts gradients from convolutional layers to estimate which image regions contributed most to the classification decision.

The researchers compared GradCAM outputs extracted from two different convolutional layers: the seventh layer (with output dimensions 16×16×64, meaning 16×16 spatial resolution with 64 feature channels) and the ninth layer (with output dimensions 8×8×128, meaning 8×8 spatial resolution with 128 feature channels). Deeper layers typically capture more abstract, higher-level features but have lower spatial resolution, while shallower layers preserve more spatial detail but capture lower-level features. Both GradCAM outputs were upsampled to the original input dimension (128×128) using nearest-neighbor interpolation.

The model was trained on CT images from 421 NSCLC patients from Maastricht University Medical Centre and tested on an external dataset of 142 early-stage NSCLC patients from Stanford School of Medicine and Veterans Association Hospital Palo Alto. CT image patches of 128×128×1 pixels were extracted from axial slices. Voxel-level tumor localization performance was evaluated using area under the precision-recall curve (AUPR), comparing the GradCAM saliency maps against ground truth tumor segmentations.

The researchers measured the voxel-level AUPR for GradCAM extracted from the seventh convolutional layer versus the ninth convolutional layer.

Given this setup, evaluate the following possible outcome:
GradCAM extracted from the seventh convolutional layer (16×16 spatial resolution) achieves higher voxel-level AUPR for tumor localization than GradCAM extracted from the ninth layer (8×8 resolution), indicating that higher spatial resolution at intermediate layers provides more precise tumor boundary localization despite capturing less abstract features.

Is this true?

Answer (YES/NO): NO